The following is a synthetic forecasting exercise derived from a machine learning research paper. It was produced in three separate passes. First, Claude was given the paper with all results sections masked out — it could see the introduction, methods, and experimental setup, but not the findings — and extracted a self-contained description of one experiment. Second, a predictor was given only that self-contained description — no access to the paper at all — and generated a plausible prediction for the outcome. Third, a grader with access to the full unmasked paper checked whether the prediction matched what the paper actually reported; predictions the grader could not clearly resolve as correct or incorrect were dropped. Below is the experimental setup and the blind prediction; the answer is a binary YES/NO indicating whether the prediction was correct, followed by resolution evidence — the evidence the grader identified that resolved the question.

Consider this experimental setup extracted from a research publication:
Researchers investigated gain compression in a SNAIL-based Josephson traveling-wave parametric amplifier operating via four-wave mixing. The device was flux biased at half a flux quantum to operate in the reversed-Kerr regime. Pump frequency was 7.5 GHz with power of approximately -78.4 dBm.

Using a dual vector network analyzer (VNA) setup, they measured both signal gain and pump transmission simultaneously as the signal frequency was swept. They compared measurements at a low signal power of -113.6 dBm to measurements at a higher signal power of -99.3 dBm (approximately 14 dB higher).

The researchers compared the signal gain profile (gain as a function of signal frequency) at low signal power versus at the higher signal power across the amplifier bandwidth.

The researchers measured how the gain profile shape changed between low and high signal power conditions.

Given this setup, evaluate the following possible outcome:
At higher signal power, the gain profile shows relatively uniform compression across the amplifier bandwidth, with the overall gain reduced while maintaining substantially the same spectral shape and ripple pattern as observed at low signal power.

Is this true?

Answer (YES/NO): NO